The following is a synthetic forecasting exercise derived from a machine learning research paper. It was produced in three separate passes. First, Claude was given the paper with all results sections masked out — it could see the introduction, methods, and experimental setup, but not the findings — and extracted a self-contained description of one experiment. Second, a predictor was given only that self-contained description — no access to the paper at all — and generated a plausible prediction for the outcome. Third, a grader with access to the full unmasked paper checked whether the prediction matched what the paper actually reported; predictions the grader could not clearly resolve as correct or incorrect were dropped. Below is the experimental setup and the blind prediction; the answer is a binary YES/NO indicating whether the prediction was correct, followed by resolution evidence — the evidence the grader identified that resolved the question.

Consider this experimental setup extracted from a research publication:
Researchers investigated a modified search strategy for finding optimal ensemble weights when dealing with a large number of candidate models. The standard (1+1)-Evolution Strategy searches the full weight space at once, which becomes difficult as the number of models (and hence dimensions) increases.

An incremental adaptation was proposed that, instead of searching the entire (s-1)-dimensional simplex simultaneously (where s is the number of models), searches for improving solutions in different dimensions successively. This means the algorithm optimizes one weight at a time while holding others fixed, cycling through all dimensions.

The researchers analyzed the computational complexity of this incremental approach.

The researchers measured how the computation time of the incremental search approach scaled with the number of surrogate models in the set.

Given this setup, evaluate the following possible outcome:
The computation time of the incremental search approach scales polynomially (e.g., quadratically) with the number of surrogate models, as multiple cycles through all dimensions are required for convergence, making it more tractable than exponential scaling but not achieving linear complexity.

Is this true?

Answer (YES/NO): NO